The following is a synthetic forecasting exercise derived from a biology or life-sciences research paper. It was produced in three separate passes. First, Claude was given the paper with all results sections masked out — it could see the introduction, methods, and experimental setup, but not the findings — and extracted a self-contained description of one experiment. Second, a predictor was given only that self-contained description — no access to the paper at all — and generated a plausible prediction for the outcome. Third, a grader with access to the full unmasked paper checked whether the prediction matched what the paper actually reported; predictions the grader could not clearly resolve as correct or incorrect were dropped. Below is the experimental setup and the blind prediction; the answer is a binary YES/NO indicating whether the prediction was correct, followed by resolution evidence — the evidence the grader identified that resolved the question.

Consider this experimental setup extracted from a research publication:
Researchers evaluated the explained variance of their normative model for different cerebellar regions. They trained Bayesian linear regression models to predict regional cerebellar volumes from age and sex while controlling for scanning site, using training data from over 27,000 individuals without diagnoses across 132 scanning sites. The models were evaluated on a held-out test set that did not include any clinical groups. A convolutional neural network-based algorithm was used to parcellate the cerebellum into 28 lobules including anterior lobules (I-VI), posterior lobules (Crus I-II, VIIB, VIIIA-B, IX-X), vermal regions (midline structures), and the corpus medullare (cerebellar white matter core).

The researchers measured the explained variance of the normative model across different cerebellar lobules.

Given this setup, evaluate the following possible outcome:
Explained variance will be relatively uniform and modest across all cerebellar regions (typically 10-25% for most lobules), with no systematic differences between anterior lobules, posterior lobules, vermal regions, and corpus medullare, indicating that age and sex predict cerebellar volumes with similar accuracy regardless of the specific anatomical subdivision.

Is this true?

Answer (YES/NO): NO